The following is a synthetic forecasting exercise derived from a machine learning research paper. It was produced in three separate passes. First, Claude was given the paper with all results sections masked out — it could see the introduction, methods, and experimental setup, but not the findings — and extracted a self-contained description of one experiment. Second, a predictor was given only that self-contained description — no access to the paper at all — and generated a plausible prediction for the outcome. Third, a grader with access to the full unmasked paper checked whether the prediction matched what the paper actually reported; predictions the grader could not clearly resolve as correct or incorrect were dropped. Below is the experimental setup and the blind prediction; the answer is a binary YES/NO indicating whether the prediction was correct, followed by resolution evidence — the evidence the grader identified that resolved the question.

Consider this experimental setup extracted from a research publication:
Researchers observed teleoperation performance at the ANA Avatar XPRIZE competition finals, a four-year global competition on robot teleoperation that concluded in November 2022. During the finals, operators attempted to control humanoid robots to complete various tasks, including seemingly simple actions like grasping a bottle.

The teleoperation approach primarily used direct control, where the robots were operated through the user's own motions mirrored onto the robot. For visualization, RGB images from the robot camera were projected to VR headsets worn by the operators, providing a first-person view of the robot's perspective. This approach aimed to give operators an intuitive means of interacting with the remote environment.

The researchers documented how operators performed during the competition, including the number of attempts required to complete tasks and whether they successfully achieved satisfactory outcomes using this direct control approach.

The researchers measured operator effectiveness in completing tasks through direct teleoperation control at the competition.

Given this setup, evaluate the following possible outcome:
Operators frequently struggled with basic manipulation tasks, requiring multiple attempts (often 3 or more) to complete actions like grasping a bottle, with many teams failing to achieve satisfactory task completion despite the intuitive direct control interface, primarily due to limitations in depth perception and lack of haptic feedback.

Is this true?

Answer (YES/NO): NO